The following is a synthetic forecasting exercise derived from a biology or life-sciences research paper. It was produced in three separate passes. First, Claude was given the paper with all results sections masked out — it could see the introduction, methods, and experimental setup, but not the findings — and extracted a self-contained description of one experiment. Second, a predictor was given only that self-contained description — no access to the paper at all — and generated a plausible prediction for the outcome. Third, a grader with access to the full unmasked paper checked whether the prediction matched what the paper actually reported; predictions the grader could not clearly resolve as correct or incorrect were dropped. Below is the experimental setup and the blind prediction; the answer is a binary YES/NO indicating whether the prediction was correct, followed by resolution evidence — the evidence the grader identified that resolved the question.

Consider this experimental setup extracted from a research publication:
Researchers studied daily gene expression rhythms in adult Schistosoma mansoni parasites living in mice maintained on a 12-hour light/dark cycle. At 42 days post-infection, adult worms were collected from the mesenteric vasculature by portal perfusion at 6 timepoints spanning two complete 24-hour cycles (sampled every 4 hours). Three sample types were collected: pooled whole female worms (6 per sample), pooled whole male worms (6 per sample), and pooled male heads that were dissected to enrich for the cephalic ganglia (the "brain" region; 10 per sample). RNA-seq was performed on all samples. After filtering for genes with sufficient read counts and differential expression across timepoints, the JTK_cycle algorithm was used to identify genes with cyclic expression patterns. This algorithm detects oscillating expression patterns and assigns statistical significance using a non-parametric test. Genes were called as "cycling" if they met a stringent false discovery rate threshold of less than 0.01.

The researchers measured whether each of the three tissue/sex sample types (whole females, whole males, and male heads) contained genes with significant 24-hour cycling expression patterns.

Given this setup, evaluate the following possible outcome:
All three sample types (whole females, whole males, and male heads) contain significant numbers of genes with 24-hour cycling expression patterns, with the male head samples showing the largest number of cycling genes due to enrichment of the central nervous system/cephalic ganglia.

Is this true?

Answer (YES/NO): NO